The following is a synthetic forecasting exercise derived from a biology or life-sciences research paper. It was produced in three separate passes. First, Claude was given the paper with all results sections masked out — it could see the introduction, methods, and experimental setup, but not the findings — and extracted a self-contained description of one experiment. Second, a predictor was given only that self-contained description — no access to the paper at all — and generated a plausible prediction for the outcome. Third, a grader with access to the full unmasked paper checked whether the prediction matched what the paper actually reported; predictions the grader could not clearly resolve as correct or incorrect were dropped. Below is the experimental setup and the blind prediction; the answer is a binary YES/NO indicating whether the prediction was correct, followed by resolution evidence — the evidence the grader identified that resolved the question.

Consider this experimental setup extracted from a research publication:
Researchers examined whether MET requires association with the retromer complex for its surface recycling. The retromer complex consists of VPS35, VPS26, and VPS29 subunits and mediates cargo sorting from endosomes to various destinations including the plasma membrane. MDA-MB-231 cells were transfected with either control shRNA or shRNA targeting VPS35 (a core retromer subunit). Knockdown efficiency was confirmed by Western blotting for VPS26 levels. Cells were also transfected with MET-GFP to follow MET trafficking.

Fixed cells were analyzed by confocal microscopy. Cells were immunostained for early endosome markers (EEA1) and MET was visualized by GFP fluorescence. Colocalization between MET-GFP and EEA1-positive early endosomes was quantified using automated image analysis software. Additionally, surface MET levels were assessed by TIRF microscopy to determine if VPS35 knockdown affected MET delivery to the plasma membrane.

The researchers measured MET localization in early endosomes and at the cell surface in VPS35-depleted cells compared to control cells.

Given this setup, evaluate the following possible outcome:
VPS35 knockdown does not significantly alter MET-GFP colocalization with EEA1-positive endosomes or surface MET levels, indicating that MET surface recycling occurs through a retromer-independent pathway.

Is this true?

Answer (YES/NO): YES